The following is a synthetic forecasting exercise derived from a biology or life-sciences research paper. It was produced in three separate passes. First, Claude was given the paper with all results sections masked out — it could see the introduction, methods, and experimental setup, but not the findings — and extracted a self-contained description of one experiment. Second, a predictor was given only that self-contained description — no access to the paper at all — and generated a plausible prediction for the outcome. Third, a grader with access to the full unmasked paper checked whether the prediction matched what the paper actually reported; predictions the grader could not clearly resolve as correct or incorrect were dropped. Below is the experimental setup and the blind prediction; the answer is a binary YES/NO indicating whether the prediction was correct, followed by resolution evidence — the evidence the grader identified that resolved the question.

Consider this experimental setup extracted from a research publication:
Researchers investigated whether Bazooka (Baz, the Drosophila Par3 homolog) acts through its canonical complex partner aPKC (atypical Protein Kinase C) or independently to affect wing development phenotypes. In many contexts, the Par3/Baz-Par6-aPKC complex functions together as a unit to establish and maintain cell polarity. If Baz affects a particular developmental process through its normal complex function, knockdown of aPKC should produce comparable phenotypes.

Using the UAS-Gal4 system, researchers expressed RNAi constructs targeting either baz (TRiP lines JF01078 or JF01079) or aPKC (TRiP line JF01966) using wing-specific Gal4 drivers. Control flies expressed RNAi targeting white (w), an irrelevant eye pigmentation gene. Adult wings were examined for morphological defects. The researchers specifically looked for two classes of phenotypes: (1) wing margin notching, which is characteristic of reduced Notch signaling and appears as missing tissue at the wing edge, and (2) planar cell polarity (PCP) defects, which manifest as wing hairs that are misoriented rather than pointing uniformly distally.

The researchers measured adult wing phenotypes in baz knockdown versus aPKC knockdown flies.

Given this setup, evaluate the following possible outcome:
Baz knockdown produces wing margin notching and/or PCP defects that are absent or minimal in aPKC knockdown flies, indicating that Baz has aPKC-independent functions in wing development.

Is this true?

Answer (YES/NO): YES